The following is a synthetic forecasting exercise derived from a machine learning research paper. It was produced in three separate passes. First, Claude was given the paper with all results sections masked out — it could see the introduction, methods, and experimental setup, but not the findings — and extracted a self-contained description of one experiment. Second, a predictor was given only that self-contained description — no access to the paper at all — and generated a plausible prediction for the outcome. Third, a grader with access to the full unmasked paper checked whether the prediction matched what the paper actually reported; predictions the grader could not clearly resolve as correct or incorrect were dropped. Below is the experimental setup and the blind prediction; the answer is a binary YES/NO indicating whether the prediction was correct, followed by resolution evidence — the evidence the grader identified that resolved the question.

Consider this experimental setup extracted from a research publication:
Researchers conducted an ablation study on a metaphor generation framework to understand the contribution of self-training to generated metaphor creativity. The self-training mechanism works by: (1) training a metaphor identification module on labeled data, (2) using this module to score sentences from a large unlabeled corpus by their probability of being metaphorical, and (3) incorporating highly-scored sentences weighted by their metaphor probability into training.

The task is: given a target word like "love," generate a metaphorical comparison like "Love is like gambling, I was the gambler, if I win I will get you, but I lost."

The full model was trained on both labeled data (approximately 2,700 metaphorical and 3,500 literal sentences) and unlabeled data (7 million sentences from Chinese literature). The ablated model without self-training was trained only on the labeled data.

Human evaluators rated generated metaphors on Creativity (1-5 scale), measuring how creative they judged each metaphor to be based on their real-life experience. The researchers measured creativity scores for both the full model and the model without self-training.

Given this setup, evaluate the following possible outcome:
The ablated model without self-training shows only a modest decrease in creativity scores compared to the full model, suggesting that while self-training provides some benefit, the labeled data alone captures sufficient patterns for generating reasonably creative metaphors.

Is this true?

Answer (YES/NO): NO